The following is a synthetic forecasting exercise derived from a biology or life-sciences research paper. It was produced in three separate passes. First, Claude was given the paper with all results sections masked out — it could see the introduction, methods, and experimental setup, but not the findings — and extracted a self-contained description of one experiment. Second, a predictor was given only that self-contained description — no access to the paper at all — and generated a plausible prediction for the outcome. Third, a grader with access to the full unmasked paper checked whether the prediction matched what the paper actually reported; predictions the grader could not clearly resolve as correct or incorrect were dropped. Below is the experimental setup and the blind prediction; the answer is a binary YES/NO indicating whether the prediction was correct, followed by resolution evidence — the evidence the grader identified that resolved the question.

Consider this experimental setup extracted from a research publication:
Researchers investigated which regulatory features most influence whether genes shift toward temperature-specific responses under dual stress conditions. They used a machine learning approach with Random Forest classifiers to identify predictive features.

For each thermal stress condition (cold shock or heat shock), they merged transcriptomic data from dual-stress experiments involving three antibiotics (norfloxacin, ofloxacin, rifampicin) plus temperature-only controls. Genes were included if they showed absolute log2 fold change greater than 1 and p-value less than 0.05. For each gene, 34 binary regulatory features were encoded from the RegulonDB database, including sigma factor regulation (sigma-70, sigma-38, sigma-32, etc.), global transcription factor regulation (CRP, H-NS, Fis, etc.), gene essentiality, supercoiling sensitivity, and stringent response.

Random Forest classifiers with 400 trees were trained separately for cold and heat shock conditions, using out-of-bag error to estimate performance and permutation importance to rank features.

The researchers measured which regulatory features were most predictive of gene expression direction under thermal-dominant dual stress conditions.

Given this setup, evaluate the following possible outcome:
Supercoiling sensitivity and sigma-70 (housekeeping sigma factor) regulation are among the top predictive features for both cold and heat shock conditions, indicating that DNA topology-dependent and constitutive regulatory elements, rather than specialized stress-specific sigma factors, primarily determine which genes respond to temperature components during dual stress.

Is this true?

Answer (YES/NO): NO